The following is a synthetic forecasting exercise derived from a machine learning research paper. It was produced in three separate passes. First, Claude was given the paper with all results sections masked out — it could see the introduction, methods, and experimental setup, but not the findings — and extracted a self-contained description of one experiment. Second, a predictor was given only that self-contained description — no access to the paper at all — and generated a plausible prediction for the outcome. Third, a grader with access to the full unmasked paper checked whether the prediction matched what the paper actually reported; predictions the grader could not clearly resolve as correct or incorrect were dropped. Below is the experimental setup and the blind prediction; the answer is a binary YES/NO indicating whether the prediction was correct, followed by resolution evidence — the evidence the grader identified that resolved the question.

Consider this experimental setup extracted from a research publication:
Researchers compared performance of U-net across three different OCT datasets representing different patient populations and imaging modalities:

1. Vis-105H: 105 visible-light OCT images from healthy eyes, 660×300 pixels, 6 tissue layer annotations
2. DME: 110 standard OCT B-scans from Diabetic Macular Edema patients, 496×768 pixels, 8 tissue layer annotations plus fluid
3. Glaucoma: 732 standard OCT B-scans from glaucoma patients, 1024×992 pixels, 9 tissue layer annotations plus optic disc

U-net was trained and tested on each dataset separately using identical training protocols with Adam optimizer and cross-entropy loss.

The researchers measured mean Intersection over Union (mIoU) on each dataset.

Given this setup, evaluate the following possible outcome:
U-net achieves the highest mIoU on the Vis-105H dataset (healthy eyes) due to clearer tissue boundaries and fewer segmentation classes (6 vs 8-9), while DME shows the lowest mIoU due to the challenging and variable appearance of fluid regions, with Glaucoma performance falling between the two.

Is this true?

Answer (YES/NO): NO